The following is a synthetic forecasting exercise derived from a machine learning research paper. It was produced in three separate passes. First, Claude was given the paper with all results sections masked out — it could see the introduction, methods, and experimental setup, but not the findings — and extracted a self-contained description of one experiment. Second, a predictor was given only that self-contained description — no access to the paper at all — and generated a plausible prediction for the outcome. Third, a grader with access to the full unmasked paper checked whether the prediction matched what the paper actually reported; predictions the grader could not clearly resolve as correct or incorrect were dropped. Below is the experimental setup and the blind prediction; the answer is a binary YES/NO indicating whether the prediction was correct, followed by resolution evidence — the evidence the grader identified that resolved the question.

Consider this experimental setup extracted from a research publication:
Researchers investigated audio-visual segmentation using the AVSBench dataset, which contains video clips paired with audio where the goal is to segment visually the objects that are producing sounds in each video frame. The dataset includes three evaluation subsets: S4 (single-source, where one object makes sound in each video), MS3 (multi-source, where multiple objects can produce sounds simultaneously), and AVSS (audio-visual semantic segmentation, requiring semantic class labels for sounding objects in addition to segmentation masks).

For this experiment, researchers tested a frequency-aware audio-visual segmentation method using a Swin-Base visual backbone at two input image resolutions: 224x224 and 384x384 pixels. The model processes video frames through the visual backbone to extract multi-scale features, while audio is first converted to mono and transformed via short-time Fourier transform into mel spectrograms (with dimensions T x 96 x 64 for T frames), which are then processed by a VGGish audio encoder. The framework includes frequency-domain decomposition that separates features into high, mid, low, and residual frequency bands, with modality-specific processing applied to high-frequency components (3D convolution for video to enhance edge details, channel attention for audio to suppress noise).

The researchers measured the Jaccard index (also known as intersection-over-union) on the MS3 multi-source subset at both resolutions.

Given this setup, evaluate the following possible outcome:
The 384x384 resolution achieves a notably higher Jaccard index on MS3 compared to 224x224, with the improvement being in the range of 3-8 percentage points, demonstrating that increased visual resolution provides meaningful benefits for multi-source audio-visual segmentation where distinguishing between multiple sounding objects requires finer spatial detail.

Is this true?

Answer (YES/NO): YES